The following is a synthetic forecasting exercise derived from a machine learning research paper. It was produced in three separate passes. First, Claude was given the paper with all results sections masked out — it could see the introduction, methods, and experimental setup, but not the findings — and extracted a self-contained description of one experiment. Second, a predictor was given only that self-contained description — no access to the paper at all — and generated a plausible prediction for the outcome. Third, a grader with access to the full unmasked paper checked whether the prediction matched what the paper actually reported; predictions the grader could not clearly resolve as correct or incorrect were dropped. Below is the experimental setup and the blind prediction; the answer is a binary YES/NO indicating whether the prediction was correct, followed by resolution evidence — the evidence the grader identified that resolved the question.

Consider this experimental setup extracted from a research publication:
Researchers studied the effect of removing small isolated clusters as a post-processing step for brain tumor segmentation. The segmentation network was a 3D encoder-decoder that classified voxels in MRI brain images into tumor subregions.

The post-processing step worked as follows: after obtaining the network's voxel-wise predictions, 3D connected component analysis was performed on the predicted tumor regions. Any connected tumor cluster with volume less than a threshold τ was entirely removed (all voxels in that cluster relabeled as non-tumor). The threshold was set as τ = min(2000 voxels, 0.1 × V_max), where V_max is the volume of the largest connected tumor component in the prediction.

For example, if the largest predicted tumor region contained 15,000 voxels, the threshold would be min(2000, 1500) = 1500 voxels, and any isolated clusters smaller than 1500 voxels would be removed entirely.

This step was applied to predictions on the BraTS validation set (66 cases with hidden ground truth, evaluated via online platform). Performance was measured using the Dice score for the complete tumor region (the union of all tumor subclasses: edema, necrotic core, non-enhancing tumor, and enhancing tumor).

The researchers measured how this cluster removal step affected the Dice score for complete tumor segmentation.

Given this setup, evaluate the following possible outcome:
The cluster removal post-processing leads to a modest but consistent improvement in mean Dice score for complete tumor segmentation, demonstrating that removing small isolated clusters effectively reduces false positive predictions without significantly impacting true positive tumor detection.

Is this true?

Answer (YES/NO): YES